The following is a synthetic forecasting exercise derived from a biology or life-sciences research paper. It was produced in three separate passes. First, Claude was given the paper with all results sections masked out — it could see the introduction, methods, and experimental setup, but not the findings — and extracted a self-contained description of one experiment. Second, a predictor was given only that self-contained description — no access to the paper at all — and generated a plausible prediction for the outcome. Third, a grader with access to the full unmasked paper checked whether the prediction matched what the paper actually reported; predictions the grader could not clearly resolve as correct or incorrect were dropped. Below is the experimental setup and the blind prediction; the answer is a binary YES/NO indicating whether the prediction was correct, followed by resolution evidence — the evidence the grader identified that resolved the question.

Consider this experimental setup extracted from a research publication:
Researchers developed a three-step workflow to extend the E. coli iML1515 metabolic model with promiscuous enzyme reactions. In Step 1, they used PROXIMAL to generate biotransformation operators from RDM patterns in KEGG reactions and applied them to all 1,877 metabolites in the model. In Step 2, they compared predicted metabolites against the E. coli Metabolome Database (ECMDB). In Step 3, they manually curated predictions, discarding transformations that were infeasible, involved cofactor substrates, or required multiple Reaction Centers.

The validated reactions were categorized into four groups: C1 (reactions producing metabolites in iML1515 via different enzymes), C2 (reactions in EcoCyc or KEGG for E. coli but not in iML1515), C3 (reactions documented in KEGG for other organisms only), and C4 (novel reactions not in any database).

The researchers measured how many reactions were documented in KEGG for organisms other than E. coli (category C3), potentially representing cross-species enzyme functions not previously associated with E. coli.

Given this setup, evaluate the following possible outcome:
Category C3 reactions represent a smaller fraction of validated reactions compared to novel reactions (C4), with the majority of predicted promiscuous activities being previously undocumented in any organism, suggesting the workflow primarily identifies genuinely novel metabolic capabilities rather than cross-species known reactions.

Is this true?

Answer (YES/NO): NO